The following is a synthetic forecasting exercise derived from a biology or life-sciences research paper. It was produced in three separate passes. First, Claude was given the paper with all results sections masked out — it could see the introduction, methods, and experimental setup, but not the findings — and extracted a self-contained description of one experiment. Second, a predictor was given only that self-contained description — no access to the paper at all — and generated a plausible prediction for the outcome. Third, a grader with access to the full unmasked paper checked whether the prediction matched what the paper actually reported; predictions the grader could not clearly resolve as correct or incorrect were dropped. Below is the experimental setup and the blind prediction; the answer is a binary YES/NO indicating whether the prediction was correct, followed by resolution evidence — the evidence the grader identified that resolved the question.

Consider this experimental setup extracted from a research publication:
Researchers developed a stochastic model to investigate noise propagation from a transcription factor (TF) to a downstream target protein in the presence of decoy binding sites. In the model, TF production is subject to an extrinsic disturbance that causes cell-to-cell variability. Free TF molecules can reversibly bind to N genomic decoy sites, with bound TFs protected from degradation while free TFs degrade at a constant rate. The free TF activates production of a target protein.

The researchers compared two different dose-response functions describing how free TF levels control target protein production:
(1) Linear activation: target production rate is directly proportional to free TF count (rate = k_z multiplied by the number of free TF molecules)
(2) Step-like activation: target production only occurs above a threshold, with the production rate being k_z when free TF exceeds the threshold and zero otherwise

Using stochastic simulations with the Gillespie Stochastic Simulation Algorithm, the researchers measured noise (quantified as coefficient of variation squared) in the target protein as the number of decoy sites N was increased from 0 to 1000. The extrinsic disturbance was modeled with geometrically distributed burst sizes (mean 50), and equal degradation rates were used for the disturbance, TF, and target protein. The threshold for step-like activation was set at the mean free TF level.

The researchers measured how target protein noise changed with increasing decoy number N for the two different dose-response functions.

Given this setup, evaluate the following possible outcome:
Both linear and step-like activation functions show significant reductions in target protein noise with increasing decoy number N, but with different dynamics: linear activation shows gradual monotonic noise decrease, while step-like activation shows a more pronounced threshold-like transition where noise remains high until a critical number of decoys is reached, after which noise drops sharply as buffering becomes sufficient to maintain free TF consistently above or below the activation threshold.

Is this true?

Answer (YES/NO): NO